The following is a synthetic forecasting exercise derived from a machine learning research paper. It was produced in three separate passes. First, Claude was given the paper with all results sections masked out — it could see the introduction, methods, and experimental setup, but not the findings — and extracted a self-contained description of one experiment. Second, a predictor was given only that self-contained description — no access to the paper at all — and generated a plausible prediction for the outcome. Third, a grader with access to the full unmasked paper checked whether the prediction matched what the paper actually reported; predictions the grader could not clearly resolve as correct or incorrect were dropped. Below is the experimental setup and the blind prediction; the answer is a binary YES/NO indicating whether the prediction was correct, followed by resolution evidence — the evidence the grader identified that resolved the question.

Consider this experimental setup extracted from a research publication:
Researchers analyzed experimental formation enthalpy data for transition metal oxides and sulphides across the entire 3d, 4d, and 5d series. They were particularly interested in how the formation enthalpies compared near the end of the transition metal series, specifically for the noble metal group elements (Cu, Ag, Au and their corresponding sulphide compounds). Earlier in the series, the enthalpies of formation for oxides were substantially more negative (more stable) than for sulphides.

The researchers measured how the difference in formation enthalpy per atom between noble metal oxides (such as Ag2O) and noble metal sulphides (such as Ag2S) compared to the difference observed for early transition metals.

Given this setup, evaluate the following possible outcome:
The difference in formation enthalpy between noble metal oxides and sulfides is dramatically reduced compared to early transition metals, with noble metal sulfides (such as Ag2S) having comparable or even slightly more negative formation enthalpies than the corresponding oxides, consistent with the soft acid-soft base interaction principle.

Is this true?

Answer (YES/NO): YES